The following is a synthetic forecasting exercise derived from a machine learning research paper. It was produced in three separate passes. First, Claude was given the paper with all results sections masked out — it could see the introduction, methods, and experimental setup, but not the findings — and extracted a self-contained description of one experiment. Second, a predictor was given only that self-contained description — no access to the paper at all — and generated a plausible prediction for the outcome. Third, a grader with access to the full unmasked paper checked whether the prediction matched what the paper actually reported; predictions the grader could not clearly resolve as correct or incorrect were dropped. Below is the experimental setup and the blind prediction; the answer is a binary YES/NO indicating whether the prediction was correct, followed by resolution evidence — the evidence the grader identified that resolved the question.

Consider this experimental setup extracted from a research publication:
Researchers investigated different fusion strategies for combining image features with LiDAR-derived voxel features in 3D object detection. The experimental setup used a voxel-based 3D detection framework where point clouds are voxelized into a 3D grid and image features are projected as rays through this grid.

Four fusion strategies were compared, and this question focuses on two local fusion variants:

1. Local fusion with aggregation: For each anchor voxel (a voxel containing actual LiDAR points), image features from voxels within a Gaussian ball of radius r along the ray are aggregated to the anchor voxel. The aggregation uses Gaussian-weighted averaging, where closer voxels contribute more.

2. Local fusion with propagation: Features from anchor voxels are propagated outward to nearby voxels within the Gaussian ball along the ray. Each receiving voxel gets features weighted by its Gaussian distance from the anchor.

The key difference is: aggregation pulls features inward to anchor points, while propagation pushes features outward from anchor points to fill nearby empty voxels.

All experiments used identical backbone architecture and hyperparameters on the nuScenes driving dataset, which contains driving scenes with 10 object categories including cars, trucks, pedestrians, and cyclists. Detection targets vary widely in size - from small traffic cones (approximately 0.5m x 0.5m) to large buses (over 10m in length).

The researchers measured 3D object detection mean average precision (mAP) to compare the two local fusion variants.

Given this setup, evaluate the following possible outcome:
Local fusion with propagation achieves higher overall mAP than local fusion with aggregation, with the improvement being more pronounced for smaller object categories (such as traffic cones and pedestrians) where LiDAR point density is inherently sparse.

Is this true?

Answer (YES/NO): NO